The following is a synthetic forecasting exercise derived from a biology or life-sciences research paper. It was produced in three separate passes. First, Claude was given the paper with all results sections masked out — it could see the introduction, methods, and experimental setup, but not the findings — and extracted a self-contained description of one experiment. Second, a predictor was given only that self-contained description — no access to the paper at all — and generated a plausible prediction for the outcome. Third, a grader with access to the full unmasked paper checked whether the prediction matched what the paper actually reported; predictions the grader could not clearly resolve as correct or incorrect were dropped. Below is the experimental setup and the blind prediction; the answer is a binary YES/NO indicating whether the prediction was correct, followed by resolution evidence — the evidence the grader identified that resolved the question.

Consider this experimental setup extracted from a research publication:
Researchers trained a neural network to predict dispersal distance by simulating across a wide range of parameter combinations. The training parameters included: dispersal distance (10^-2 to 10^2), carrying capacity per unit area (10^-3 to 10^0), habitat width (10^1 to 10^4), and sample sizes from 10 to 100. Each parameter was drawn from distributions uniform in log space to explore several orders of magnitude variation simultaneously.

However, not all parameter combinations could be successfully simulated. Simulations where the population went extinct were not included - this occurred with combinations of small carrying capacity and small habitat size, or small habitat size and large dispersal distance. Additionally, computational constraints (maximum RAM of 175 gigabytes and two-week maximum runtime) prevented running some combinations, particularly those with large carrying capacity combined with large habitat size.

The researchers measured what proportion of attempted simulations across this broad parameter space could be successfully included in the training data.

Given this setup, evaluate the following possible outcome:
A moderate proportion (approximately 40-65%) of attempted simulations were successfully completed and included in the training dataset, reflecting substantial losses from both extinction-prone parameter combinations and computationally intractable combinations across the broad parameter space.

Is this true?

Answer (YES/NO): NO